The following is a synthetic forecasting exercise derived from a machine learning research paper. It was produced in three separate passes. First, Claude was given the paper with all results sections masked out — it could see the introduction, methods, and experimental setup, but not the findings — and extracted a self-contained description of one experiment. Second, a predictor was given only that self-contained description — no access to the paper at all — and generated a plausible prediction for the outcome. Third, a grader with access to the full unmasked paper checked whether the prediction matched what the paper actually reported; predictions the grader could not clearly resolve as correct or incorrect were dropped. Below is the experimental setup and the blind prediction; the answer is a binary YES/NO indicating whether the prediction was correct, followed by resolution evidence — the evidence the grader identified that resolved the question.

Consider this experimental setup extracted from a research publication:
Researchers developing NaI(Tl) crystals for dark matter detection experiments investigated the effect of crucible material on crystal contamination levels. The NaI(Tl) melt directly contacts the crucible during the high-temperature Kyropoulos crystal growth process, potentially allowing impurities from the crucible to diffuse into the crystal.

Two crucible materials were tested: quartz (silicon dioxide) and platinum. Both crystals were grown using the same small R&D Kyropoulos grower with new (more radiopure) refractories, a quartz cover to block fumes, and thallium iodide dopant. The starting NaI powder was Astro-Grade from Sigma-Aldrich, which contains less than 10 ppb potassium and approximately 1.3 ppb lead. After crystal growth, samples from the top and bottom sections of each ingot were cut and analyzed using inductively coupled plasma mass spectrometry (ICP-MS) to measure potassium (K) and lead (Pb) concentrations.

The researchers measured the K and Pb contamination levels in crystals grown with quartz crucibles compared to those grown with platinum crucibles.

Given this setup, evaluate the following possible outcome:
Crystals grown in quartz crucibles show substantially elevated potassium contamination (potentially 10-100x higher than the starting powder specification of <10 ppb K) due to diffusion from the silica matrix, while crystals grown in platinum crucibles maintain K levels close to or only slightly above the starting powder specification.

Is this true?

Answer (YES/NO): NO